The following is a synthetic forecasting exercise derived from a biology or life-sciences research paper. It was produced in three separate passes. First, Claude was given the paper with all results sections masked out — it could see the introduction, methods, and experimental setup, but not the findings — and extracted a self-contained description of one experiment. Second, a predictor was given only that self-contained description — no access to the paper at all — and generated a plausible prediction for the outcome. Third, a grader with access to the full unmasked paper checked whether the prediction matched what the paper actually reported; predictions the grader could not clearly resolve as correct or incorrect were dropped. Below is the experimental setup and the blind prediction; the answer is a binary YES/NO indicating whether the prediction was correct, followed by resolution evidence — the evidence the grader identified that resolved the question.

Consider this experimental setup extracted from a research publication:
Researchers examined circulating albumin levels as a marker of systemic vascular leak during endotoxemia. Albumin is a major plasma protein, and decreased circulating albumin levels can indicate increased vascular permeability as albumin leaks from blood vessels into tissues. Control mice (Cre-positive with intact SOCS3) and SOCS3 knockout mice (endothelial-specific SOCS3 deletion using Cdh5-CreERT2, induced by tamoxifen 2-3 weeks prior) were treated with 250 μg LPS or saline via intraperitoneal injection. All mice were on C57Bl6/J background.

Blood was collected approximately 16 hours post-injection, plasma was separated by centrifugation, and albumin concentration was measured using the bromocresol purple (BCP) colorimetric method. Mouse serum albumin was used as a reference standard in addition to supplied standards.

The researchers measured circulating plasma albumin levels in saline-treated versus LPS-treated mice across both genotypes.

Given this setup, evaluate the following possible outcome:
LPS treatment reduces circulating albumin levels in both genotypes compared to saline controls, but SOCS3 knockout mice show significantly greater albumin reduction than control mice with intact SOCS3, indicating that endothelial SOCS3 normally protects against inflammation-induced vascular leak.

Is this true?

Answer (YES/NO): NO